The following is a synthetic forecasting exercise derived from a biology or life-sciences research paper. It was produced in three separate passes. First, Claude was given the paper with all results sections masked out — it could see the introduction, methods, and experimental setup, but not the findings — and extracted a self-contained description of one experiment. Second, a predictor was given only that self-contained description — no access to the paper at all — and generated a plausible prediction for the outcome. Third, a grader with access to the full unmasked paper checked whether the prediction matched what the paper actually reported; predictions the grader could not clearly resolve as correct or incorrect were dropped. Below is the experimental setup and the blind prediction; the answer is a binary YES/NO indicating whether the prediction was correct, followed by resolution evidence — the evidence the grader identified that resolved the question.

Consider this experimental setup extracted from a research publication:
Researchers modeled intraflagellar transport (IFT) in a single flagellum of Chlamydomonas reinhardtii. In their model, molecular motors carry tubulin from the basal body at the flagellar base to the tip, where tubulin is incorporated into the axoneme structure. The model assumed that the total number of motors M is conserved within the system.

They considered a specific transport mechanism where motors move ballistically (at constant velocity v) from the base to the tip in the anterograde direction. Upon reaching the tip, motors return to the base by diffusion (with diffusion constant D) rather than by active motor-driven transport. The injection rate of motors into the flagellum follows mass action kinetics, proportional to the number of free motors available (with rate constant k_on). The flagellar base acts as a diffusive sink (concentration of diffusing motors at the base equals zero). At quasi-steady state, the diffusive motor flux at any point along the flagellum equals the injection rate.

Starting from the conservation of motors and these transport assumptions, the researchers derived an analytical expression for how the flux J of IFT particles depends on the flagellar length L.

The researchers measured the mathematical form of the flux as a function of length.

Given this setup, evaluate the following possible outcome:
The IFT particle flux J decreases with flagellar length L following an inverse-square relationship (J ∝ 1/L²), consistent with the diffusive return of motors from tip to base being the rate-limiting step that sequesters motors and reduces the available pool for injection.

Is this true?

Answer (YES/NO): NO